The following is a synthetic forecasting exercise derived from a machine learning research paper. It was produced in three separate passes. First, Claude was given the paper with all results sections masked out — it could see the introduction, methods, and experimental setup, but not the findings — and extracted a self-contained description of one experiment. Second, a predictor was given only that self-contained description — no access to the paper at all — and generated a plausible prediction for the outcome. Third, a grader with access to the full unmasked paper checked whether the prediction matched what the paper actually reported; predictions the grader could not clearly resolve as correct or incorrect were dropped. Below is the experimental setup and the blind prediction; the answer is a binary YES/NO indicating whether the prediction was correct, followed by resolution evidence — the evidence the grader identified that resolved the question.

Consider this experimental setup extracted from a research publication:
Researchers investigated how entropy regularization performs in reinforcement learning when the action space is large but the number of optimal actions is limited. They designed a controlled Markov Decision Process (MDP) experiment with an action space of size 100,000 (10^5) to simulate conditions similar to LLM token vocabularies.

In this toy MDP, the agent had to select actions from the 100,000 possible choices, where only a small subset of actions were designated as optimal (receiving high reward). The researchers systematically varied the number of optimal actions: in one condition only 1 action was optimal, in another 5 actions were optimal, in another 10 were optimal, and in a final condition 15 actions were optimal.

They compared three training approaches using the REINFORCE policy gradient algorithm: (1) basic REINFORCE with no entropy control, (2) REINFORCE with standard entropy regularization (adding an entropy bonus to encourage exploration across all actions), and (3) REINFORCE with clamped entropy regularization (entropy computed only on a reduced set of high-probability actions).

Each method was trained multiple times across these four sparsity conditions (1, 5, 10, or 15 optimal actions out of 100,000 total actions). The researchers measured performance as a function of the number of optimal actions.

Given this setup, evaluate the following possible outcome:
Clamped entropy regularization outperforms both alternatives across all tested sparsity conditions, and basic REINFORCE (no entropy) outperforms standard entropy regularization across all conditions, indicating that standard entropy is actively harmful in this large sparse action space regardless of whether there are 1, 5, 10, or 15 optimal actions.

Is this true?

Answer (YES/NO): NO